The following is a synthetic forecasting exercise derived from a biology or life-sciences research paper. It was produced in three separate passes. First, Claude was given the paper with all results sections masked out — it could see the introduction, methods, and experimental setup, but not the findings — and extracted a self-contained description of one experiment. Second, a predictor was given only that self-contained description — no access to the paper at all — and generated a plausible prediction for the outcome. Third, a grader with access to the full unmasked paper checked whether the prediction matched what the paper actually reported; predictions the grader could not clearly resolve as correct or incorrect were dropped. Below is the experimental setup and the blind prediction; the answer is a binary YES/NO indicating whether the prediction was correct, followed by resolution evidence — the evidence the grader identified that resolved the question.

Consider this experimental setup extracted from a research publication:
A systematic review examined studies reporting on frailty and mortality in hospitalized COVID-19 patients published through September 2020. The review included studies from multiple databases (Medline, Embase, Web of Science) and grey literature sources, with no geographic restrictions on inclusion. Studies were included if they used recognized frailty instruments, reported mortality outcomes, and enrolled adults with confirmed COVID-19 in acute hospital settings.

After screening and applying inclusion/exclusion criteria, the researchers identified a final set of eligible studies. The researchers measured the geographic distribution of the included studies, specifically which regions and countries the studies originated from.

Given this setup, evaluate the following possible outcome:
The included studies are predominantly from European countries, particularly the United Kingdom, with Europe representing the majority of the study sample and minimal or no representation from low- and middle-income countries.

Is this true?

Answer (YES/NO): YES